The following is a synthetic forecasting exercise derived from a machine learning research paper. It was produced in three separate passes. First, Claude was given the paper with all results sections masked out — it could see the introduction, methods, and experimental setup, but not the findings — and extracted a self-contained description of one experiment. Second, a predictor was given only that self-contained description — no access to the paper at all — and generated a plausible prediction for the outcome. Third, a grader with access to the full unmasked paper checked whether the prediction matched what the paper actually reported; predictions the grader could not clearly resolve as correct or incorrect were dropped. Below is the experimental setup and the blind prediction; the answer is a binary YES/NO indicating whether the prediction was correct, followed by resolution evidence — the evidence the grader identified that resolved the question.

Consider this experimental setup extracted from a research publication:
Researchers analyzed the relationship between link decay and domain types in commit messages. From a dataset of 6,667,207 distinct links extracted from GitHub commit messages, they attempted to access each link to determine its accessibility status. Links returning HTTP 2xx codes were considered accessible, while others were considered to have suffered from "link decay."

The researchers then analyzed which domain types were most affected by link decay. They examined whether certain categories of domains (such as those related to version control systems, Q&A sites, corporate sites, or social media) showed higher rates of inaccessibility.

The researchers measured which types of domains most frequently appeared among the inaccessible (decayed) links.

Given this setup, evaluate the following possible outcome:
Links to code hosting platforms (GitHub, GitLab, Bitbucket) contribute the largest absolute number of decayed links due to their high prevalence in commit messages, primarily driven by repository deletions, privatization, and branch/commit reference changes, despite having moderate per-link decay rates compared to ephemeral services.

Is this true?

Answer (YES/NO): NO